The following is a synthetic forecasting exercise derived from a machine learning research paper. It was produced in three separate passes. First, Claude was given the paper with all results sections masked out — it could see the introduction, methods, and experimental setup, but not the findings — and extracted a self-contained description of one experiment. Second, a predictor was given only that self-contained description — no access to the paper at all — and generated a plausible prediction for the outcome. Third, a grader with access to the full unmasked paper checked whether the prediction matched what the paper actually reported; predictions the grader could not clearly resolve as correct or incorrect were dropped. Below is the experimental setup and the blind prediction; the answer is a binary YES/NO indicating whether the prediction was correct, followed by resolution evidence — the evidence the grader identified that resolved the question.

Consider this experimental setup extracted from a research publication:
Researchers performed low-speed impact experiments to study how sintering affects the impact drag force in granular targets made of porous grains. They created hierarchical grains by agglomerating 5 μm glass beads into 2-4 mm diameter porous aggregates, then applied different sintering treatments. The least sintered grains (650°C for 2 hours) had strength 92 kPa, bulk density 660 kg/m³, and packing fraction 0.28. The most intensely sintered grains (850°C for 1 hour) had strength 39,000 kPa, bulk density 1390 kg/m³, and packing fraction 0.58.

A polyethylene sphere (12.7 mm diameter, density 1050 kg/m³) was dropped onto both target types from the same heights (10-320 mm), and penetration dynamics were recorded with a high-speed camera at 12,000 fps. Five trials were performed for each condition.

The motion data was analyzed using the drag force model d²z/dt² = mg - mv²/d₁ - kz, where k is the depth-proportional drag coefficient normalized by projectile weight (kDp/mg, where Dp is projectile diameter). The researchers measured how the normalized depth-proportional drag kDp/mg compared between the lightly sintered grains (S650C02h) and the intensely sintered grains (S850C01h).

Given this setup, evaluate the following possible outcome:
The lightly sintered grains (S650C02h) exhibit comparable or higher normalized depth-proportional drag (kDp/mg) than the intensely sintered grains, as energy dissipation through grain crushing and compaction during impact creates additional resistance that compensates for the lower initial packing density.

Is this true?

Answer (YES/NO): YES